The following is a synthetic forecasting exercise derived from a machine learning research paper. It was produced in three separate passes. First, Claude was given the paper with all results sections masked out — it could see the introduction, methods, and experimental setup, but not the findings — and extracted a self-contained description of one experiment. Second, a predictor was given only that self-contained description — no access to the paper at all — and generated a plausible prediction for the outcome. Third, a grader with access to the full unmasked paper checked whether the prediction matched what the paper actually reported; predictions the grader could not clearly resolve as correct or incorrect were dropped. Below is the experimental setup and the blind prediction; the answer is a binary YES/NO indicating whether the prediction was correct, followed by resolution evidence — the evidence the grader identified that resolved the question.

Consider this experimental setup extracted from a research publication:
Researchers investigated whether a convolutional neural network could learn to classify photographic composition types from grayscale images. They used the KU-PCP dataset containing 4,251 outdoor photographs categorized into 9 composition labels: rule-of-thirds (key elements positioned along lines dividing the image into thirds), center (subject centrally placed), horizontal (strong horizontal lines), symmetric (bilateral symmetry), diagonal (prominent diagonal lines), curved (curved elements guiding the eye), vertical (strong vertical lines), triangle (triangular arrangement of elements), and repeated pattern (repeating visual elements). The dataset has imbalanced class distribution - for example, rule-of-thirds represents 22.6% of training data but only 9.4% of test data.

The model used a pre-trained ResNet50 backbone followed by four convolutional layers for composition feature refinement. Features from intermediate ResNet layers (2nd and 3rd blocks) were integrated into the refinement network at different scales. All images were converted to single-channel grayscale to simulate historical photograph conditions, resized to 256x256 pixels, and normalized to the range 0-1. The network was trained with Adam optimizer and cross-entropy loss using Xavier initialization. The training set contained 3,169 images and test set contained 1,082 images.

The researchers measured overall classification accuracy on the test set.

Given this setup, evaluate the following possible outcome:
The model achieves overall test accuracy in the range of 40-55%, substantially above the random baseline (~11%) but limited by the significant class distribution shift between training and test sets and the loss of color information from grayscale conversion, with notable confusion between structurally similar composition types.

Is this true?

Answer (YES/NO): NO